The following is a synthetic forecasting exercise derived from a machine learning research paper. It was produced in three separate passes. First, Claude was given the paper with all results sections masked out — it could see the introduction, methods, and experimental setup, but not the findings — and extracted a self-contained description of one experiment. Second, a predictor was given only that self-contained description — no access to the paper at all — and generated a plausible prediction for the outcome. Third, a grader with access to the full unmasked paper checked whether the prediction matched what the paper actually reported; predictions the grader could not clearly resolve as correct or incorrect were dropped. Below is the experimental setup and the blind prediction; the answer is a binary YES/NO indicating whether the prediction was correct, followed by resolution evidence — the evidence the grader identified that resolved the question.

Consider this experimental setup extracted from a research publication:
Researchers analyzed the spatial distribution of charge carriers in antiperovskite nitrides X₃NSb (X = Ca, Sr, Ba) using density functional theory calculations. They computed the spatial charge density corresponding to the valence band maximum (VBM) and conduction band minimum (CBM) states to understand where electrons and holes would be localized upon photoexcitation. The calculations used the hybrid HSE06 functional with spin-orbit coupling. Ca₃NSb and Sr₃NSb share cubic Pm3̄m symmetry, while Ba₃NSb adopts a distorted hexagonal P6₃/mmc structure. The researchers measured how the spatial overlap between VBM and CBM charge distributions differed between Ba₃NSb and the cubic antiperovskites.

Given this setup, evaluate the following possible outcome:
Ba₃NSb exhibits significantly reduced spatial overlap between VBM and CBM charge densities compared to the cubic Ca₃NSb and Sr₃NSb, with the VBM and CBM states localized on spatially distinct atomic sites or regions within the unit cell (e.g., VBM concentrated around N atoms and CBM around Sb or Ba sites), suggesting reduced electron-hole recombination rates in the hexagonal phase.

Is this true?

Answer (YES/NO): NO